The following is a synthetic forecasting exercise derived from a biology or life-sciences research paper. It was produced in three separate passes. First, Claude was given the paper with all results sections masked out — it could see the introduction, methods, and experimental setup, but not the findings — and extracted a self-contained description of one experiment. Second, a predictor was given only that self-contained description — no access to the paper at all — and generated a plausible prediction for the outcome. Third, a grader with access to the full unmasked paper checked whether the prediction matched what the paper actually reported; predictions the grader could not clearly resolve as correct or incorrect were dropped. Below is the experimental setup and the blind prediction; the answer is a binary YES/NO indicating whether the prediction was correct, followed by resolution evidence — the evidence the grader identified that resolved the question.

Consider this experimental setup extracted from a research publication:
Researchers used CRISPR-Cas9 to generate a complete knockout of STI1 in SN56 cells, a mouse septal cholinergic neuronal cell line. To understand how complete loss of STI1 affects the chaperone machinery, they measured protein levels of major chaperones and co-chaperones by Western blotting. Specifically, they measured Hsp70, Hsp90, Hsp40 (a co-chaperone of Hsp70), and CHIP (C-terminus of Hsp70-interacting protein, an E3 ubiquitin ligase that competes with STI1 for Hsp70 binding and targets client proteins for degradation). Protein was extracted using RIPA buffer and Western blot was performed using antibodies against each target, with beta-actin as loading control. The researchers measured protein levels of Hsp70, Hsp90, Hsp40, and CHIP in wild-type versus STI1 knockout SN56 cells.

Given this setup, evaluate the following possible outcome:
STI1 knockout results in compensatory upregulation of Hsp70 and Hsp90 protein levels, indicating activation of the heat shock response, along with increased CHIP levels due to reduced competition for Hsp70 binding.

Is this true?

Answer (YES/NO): NO